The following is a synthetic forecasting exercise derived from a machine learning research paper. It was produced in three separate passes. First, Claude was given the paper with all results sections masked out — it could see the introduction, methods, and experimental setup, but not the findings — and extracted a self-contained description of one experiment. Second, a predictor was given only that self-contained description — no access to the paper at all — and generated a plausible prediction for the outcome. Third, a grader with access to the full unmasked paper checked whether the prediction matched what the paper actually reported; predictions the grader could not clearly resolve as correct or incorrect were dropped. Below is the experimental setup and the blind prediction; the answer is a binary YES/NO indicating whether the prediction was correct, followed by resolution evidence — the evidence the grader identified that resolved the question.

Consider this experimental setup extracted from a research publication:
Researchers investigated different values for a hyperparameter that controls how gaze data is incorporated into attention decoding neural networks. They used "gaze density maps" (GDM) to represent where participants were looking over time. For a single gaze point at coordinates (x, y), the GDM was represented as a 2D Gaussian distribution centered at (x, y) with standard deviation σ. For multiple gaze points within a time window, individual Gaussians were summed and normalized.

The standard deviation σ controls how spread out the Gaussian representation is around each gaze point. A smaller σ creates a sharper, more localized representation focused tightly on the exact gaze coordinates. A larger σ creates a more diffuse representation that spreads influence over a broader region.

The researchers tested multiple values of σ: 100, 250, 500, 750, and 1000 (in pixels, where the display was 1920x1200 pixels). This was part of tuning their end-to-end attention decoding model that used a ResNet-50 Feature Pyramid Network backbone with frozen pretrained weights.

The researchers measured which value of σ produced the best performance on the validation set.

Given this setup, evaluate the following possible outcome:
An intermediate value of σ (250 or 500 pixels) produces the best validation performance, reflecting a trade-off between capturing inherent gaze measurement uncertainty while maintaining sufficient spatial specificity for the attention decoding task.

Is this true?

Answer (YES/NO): YES